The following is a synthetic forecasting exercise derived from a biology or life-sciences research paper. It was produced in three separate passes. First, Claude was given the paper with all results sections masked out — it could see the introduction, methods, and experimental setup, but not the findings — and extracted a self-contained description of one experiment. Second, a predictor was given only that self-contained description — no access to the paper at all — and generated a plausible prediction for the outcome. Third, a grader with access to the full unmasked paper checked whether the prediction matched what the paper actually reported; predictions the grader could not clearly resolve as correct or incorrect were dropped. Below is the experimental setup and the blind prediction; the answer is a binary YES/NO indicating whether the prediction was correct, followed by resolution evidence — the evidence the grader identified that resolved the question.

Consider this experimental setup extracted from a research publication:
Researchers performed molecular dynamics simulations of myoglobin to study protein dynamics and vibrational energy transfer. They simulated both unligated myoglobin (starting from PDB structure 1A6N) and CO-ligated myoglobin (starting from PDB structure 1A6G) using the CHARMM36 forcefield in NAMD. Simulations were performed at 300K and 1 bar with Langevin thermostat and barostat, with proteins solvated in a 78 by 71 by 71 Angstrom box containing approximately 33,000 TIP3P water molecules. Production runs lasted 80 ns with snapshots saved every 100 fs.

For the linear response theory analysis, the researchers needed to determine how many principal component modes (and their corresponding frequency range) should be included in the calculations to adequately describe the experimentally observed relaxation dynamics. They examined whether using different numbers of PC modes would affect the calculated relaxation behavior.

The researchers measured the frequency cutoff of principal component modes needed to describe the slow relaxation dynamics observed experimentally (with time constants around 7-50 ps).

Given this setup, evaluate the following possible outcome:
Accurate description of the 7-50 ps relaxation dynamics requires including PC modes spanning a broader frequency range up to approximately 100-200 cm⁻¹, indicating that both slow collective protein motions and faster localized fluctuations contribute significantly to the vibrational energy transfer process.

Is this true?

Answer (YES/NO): NO